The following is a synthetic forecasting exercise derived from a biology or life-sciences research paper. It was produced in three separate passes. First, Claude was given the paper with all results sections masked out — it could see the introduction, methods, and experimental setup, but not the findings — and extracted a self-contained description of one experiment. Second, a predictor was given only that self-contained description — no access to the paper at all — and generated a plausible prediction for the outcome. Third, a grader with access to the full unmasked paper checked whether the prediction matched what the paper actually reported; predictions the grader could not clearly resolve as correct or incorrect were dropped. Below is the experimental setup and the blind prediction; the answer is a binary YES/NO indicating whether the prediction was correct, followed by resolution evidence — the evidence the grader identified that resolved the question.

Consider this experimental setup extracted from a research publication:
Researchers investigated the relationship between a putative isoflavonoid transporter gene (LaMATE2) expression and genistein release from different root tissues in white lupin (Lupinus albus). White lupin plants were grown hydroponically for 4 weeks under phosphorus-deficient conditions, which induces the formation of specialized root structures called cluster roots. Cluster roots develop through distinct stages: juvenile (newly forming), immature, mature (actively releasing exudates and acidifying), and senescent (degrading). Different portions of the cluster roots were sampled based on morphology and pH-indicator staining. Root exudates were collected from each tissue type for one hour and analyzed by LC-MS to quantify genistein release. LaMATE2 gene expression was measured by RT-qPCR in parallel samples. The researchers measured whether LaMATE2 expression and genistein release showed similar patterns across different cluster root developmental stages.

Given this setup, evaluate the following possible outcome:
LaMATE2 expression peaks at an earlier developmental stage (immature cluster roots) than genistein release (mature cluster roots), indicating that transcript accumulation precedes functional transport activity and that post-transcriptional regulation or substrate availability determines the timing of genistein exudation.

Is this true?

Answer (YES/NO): NO